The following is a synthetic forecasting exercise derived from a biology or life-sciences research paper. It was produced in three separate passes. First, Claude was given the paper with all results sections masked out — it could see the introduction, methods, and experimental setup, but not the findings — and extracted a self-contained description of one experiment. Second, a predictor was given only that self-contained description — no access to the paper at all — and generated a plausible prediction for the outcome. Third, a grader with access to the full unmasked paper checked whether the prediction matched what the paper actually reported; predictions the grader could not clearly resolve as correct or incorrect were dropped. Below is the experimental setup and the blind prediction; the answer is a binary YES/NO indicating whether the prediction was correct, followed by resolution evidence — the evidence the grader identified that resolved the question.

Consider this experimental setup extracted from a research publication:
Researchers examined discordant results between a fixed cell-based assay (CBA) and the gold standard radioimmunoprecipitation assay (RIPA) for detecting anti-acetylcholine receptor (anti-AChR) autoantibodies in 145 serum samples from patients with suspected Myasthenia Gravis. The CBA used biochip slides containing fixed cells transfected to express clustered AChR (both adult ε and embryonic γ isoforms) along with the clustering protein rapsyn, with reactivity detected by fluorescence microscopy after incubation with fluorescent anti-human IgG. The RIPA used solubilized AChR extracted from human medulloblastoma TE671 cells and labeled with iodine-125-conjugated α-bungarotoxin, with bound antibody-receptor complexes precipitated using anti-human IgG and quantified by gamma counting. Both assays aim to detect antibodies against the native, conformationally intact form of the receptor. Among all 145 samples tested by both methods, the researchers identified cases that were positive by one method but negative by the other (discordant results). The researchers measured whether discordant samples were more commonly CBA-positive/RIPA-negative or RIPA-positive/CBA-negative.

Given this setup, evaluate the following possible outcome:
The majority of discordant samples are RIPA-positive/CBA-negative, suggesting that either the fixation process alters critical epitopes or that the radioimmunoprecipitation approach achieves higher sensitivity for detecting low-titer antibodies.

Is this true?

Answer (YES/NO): YES